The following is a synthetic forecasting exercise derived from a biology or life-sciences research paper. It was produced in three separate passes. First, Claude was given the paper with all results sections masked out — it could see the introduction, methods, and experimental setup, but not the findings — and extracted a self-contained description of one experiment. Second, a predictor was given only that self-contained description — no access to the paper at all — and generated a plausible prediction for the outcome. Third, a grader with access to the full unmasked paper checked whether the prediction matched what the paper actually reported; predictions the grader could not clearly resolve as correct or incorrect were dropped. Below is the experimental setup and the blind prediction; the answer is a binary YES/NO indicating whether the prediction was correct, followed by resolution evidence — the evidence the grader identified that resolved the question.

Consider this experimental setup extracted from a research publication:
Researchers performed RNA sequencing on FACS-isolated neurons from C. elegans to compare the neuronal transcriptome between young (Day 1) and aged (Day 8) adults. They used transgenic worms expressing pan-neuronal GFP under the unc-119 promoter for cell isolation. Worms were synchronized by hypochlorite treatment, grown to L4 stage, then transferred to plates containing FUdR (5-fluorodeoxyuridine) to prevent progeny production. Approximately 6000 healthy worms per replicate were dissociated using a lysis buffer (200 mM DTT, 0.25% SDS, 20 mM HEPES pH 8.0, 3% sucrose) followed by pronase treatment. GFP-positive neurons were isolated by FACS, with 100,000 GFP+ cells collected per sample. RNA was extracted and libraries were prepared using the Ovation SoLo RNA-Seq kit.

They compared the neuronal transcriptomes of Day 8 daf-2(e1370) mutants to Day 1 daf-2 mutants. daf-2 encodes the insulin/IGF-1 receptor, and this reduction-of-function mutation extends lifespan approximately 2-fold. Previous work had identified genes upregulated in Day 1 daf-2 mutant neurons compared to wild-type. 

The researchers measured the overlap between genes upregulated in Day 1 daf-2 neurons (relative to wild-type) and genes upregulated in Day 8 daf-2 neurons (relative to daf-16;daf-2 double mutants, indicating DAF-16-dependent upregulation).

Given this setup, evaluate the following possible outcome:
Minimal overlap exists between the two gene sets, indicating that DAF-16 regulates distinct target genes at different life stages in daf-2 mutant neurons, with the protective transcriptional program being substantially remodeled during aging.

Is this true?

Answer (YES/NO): YES